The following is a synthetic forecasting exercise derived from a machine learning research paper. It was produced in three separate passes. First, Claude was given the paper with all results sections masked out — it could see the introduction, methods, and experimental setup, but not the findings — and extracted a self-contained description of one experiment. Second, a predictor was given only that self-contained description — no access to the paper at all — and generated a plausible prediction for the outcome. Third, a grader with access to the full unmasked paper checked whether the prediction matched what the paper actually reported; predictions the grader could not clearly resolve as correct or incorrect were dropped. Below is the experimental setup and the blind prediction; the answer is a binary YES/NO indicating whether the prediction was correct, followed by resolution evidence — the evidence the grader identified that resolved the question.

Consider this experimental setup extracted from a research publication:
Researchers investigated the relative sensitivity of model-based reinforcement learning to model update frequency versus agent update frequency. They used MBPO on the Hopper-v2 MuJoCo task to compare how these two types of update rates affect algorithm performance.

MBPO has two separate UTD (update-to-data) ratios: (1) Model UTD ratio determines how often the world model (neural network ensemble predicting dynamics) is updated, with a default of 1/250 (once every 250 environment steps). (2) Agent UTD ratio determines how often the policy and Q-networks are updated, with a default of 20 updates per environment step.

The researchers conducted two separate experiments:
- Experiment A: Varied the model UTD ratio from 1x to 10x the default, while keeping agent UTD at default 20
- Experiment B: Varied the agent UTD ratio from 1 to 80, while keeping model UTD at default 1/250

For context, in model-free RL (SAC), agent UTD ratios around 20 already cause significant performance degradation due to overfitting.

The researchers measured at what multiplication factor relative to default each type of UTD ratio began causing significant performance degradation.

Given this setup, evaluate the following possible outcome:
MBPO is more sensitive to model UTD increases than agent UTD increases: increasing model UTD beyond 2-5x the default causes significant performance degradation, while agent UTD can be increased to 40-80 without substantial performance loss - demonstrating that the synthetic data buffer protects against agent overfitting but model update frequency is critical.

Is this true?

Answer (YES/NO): YES